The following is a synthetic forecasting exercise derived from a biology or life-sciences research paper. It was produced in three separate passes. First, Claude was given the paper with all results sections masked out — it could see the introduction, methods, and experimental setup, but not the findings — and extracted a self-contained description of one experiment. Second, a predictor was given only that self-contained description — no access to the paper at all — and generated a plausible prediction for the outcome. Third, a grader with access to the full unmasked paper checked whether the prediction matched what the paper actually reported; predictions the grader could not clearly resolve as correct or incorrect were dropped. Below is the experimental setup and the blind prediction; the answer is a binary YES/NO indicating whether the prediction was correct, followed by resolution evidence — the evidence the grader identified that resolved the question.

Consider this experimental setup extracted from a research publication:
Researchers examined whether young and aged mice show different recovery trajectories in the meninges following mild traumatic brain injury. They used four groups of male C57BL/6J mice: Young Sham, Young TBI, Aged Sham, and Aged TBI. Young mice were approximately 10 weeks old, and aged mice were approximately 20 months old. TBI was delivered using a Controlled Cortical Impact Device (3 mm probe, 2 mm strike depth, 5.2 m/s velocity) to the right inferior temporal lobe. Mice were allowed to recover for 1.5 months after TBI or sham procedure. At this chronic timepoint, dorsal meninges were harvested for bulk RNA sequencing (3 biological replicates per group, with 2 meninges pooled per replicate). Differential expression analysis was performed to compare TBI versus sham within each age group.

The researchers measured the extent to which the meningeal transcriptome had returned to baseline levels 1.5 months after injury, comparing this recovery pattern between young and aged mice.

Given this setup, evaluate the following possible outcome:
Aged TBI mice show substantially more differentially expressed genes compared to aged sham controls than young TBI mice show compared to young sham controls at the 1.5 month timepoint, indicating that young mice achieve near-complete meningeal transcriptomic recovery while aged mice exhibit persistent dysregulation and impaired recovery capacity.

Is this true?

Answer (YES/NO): YES